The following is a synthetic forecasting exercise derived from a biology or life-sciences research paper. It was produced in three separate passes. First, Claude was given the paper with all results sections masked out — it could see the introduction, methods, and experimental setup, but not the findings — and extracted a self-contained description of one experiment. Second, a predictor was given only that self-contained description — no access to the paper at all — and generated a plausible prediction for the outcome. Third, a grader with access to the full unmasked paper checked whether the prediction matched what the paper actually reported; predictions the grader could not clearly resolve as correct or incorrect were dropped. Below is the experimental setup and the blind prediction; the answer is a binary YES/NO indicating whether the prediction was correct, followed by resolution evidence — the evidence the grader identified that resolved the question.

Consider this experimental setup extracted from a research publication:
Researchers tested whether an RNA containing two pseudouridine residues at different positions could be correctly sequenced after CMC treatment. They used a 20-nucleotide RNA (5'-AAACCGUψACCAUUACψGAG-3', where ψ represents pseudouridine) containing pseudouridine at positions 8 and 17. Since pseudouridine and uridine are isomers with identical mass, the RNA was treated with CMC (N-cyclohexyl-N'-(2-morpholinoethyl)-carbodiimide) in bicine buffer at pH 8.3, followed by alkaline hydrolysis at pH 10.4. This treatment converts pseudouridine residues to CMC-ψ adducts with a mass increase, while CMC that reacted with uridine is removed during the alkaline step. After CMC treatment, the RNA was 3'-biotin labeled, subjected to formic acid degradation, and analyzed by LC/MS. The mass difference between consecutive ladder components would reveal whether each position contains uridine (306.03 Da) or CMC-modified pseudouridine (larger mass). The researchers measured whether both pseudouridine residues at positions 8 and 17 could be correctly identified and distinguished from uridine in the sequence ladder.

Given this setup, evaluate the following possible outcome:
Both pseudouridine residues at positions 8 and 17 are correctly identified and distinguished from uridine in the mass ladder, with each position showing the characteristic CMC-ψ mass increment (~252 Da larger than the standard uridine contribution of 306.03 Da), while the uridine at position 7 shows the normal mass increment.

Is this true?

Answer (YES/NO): YES